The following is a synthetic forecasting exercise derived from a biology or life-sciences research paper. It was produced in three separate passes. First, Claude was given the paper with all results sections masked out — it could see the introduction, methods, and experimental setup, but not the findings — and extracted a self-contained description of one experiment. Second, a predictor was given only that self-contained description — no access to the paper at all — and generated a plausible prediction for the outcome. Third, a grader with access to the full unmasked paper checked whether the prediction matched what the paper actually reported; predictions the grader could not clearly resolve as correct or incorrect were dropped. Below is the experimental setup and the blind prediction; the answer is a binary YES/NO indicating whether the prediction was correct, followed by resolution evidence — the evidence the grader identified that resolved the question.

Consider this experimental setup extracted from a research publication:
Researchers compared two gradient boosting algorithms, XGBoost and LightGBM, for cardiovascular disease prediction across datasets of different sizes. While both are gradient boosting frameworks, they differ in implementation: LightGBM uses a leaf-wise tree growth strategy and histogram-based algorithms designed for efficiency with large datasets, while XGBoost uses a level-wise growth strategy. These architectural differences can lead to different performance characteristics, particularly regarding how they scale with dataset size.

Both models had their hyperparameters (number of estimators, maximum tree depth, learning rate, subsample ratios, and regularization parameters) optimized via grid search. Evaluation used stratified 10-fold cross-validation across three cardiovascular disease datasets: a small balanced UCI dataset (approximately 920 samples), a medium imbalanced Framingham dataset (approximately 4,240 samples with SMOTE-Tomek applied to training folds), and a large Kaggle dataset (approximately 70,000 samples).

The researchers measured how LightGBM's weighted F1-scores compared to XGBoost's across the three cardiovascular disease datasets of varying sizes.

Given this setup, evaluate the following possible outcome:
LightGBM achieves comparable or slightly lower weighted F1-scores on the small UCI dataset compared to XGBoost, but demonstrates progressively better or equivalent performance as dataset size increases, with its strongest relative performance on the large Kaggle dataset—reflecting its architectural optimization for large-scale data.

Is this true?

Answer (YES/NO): NO